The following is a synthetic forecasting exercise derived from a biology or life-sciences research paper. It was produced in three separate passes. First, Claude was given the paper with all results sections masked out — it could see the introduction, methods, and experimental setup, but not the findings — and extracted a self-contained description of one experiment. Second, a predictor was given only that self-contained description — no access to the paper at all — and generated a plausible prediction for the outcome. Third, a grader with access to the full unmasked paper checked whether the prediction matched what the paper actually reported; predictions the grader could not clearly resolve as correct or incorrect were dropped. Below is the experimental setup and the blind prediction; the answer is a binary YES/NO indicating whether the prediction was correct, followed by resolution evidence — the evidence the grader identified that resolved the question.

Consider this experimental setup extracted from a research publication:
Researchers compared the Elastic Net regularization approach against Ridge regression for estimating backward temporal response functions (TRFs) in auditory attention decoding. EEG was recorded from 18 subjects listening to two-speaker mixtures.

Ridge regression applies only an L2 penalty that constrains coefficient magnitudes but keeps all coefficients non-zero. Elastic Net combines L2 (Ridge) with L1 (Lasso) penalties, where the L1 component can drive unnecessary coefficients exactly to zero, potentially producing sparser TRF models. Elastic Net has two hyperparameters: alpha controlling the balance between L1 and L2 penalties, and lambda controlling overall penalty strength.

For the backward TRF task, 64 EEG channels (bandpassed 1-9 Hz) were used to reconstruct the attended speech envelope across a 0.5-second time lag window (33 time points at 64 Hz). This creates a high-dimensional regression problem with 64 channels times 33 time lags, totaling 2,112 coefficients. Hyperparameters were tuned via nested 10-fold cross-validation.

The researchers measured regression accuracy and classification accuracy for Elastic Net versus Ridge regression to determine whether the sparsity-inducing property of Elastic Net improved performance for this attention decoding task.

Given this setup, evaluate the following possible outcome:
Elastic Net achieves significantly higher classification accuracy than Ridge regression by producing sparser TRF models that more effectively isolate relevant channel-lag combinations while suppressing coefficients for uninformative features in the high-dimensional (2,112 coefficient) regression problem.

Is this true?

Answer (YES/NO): NO